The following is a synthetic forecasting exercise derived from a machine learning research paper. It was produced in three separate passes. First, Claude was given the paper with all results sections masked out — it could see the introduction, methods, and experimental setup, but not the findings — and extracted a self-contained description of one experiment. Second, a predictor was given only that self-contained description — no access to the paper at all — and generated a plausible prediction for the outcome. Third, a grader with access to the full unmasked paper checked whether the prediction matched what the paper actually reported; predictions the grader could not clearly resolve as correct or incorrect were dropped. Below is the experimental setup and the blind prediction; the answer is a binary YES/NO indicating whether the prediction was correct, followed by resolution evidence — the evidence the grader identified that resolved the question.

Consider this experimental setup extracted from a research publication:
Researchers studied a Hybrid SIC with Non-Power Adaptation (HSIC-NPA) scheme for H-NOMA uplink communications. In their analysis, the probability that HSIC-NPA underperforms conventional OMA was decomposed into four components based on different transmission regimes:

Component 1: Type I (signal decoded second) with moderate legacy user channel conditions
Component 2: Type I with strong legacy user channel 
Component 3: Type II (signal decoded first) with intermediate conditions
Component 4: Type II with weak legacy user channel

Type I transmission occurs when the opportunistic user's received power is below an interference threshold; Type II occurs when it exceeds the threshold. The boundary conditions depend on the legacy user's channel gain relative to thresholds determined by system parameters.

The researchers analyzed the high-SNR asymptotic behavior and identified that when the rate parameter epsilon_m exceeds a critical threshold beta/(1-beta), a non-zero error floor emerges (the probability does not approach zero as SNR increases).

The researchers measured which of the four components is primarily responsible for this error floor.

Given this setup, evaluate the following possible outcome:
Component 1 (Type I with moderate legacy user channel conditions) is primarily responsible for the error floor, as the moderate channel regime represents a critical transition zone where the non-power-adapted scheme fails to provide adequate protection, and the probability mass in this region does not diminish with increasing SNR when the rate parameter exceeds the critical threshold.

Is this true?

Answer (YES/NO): NO